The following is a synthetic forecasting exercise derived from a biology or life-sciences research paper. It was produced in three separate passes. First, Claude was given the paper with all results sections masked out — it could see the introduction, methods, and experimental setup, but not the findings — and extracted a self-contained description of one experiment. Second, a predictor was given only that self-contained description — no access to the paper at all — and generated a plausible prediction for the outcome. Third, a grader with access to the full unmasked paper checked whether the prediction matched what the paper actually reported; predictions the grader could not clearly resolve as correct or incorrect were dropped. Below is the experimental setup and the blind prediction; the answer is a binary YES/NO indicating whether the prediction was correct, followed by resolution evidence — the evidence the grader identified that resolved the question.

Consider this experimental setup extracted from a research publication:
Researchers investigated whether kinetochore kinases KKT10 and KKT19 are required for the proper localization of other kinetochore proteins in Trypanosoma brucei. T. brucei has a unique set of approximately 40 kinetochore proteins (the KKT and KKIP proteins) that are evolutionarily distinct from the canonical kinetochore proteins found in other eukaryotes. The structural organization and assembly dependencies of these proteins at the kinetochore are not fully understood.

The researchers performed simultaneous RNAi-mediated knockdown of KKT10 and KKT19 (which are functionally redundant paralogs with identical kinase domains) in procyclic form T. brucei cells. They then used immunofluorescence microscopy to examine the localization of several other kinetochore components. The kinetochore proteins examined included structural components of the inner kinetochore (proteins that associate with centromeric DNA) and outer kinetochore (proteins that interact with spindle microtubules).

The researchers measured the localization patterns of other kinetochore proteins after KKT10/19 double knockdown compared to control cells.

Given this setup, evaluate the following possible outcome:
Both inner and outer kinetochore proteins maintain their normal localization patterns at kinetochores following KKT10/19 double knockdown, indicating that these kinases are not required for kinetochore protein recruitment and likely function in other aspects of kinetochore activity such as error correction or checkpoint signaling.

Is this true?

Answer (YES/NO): YES